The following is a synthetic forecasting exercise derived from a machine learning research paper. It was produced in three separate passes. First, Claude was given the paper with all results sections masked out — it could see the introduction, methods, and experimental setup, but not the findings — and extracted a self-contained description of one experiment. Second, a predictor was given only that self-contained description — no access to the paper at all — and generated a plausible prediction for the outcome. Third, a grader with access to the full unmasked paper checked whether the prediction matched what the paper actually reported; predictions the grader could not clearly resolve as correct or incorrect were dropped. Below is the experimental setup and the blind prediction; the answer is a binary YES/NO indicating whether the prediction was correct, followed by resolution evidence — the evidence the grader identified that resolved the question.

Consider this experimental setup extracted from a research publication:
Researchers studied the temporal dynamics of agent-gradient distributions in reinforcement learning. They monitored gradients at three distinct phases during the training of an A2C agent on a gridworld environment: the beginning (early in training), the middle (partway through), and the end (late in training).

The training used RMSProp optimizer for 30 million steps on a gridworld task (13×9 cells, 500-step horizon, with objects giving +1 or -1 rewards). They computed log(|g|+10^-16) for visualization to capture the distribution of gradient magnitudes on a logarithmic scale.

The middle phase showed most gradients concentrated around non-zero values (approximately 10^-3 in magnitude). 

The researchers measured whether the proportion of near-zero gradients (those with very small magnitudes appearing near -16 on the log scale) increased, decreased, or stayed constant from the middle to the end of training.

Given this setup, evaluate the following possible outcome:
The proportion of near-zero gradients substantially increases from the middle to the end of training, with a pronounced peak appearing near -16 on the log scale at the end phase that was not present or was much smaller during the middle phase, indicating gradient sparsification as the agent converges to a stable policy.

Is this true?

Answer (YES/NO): YES